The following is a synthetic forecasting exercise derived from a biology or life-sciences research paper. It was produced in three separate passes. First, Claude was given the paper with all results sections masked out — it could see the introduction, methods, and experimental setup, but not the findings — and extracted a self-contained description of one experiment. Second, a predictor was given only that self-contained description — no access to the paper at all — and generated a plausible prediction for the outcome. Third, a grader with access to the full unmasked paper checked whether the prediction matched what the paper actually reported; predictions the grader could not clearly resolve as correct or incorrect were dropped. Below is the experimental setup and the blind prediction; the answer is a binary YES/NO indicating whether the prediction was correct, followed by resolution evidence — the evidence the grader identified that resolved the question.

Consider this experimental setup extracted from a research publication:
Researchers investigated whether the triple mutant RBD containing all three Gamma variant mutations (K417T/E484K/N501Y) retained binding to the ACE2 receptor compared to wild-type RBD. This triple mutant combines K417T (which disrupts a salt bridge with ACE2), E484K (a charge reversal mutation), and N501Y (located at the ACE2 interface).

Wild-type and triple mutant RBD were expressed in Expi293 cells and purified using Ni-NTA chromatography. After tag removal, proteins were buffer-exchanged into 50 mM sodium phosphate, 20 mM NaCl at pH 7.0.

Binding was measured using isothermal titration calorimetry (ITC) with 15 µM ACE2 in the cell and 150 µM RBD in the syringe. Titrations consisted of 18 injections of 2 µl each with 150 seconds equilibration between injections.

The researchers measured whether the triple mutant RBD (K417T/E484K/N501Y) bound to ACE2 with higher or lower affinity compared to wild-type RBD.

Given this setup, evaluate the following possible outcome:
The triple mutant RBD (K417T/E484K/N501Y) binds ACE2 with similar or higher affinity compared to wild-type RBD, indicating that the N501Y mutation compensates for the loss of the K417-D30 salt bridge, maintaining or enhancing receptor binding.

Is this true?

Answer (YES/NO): YES